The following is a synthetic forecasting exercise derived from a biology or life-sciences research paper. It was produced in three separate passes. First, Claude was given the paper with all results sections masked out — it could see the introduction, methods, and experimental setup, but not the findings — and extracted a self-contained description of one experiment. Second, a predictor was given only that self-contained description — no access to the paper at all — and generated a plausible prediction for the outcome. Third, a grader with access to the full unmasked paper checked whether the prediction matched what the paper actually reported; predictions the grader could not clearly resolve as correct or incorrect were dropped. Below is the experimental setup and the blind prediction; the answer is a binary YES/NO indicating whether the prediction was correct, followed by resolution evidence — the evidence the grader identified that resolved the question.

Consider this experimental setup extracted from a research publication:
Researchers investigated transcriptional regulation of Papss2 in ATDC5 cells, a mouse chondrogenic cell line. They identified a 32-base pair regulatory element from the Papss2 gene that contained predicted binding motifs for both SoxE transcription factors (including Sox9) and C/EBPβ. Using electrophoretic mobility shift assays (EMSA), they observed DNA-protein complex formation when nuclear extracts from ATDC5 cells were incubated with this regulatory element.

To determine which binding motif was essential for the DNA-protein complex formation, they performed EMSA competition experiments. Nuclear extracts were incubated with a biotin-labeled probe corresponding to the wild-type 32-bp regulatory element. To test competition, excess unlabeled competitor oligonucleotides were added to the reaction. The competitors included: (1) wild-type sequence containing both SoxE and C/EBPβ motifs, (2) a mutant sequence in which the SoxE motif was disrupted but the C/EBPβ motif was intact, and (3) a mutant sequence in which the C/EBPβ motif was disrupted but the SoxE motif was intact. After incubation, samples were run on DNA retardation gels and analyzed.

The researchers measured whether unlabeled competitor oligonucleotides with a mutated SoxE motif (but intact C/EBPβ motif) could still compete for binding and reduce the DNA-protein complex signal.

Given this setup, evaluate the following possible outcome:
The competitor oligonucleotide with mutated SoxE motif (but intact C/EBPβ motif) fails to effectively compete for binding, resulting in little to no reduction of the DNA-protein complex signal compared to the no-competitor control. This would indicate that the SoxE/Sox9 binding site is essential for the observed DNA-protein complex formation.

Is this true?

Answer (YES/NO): NO